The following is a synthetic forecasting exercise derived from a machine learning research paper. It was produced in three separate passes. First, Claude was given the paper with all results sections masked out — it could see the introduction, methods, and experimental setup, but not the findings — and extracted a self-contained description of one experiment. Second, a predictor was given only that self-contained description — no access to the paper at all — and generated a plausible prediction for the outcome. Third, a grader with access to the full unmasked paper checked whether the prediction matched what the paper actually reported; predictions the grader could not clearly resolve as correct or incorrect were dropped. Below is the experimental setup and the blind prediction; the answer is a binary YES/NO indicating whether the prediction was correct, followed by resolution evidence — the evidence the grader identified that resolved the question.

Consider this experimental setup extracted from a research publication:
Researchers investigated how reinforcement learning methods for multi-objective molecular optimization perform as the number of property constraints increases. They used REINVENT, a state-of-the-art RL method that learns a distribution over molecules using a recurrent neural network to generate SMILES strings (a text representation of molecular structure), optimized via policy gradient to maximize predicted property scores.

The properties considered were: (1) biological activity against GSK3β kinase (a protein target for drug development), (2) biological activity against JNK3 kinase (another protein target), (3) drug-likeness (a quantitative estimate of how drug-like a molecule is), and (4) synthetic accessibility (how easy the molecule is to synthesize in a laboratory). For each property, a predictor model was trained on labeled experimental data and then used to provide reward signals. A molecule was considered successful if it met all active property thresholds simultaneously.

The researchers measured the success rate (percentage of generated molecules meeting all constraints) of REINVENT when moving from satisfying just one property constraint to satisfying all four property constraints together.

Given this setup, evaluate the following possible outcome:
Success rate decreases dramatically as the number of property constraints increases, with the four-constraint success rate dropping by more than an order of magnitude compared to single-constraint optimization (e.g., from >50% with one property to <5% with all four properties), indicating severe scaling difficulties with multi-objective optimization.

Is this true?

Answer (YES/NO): NO